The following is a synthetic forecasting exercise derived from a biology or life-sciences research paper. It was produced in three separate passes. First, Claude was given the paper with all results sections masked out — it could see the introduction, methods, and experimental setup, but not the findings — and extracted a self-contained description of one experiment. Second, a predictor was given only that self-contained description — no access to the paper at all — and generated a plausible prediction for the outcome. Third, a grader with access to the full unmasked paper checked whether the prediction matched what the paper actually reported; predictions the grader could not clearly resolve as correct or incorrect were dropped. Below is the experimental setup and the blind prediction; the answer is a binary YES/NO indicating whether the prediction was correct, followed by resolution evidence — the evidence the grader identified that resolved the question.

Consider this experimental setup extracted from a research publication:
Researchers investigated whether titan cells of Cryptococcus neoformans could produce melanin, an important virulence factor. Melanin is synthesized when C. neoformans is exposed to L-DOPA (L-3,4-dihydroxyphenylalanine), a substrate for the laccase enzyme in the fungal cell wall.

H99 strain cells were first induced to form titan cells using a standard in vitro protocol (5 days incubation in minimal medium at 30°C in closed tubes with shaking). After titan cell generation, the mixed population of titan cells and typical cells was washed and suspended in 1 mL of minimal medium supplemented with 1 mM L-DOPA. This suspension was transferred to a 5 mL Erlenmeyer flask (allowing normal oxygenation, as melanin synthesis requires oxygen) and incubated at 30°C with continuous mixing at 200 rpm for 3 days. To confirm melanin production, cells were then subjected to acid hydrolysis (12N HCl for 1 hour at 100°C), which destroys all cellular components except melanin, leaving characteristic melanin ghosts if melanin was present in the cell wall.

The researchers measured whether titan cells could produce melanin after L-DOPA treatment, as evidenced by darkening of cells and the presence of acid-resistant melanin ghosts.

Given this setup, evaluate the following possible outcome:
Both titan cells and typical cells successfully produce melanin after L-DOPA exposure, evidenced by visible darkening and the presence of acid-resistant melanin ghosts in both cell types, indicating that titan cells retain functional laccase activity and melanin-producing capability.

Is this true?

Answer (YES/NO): YES